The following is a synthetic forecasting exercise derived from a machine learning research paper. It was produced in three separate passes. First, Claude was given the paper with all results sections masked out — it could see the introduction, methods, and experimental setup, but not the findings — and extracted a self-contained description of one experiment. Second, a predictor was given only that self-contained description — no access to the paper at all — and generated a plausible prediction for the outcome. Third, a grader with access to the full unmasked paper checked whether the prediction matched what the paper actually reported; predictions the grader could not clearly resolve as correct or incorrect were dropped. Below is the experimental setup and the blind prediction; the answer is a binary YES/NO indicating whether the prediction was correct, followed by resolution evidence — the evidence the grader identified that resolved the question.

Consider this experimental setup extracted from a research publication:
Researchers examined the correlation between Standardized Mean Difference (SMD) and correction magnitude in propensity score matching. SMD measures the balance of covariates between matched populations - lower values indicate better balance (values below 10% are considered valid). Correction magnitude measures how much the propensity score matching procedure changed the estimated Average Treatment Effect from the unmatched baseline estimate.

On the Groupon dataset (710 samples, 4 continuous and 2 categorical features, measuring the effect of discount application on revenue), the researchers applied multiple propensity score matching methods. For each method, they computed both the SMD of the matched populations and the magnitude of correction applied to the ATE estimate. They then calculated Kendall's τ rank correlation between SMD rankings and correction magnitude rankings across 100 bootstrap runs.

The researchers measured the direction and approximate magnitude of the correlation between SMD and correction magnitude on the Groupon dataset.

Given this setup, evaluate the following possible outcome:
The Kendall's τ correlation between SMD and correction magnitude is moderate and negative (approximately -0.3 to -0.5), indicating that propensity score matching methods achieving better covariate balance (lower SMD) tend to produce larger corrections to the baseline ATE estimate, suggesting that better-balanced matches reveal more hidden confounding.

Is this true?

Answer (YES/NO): YES